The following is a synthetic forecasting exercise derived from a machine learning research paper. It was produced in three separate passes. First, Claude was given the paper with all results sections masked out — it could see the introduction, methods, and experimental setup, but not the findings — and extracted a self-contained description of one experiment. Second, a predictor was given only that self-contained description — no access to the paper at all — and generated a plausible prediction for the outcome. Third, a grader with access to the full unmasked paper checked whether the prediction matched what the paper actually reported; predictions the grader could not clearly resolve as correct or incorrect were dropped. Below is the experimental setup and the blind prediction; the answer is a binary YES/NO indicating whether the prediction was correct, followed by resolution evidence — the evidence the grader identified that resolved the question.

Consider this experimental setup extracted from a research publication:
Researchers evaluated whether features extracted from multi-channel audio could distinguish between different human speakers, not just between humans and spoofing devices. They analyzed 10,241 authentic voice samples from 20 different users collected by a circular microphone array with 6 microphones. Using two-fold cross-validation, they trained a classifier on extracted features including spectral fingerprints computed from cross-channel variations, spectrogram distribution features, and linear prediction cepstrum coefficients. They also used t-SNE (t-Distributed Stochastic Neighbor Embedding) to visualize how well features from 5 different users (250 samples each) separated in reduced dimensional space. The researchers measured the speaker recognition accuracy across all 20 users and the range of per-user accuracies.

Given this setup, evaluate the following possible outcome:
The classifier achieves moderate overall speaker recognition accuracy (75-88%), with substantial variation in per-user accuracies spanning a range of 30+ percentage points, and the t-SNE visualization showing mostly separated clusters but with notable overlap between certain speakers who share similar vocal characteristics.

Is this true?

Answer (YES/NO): NO